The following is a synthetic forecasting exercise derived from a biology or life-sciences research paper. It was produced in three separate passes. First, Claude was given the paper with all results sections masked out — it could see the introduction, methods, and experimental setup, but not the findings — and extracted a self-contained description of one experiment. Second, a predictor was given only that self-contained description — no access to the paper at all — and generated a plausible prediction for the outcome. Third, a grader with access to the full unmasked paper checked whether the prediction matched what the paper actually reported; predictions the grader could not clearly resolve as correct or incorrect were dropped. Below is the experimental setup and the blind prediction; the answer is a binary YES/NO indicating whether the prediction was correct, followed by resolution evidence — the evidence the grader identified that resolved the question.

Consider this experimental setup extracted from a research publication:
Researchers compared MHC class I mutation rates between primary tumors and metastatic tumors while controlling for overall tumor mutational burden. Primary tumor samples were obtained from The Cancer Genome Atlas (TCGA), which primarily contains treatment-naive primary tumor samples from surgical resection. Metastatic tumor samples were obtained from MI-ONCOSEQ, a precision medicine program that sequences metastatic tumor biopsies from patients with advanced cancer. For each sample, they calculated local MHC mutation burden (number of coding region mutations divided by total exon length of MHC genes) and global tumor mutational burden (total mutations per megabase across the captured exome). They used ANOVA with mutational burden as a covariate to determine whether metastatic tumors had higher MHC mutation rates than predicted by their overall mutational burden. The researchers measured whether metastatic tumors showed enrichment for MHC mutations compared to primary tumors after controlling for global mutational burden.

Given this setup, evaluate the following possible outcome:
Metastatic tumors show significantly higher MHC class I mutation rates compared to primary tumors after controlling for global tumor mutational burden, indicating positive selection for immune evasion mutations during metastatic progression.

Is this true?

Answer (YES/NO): NO